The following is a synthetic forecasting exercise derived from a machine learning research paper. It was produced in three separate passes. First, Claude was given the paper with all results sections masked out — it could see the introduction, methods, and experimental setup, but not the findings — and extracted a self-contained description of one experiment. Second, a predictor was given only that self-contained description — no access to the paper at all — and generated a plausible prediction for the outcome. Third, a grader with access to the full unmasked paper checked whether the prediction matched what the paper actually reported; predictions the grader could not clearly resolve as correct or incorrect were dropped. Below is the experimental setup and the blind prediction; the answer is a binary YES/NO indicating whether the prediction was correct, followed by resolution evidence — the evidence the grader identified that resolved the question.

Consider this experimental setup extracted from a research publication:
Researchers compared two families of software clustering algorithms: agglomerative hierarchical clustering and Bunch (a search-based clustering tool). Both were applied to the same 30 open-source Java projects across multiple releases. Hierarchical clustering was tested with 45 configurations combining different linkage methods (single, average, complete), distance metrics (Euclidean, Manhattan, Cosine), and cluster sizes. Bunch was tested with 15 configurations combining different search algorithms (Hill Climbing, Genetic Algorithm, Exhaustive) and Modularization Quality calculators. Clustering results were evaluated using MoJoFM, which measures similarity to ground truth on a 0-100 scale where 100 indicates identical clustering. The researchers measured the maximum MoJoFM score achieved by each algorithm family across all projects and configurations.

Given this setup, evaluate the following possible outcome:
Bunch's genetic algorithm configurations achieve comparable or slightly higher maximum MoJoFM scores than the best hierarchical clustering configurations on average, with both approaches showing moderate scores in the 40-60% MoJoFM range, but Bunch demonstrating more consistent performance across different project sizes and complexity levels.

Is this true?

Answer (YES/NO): NO